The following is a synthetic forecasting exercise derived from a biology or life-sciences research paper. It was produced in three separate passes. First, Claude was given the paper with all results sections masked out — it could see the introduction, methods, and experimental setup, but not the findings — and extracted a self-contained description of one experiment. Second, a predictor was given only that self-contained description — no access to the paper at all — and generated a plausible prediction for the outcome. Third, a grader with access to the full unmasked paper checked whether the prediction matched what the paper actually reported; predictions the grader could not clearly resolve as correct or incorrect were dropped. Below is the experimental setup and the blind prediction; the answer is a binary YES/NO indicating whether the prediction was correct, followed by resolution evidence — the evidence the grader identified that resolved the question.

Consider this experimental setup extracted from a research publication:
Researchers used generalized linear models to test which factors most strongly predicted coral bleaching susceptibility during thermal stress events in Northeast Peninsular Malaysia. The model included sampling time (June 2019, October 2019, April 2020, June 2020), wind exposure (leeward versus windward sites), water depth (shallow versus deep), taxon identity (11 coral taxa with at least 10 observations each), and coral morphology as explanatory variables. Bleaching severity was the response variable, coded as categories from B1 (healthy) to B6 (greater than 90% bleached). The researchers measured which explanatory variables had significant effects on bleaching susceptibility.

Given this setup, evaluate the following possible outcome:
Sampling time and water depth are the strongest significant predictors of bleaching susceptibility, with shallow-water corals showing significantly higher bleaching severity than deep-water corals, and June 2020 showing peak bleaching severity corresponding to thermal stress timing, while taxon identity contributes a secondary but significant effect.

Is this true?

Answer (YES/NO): NO